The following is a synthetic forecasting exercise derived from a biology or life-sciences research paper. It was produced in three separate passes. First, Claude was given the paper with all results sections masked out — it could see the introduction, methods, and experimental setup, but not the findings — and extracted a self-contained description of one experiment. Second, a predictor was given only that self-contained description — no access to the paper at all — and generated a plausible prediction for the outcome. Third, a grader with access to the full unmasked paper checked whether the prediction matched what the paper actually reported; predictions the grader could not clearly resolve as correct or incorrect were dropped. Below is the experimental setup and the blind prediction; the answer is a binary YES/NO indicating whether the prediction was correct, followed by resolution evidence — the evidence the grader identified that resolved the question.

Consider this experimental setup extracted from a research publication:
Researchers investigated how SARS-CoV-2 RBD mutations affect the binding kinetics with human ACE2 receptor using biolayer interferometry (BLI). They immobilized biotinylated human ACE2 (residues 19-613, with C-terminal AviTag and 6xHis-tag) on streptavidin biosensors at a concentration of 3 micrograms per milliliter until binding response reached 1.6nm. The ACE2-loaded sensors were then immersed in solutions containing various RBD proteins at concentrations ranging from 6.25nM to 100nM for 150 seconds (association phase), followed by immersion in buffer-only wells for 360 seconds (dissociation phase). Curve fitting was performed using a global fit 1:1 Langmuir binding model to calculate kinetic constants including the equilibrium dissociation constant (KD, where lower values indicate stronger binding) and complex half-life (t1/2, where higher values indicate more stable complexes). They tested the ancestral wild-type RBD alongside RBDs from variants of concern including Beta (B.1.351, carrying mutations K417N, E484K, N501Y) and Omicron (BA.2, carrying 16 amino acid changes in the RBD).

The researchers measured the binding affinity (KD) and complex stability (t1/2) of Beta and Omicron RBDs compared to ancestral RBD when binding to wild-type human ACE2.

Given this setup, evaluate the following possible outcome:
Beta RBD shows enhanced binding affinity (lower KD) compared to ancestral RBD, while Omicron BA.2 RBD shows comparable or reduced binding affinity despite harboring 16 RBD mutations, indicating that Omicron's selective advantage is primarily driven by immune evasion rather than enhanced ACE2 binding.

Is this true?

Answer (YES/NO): NO